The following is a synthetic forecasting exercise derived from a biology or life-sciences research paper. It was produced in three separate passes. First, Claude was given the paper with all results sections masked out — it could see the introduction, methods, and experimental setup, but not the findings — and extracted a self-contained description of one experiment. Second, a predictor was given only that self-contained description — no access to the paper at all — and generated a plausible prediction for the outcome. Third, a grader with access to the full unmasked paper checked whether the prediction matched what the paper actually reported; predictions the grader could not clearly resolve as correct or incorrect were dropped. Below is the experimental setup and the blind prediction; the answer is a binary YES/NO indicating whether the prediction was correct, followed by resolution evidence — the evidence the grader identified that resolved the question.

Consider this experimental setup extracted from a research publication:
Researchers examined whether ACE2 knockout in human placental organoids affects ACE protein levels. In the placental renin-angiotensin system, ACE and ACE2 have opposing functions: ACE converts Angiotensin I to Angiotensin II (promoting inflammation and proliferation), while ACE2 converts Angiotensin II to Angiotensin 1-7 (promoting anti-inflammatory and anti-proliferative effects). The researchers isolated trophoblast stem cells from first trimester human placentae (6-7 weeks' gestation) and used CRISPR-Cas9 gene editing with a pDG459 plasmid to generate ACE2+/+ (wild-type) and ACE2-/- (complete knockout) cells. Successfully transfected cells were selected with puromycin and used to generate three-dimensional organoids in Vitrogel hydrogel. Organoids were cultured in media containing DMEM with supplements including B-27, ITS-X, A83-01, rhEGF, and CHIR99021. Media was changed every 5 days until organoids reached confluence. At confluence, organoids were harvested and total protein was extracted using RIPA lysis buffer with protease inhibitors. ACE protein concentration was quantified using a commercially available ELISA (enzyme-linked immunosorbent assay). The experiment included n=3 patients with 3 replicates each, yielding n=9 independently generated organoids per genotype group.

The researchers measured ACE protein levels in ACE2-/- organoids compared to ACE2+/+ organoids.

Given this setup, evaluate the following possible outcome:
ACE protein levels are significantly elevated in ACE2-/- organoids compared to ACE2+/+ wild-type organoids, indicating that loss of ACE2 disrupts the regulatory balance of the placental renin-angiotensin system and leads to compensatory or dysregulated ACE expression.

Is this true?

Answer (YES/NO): NO